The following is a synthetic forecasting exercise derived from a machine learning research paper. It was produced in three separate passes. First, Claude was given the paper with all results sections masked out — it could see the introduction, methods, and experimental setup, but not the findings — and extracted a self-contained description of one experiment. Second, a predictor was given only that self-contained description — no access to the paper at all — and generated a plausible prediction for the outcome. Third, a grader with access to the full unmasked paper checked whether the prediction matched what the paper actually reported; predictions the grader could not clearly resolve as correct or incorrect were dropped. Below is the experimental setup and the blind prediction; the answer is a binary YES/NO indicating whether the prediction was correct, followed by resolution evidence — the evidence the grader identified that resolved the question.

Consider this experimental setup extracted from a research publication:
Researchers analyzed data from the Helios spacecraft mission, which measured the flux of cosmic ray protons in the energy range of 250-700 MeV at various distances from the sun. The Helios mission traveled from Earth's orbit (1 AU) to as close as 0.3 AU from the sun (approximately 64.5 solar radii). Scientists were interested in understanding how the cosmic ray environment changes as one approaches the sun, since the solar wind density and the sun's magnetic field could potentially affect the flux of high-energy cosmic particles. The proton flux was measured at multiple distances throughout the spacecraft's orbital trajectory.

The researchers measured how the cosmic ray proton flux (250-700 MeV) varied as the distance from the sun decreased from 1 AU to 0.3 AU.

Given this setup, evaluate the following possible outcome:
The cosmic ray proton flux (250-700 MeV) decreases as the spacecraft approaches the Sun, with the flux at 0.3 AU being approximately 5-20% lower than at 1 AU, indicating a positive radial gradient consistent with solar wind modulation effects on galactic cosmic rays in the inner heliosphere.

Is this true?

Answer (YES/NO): NO